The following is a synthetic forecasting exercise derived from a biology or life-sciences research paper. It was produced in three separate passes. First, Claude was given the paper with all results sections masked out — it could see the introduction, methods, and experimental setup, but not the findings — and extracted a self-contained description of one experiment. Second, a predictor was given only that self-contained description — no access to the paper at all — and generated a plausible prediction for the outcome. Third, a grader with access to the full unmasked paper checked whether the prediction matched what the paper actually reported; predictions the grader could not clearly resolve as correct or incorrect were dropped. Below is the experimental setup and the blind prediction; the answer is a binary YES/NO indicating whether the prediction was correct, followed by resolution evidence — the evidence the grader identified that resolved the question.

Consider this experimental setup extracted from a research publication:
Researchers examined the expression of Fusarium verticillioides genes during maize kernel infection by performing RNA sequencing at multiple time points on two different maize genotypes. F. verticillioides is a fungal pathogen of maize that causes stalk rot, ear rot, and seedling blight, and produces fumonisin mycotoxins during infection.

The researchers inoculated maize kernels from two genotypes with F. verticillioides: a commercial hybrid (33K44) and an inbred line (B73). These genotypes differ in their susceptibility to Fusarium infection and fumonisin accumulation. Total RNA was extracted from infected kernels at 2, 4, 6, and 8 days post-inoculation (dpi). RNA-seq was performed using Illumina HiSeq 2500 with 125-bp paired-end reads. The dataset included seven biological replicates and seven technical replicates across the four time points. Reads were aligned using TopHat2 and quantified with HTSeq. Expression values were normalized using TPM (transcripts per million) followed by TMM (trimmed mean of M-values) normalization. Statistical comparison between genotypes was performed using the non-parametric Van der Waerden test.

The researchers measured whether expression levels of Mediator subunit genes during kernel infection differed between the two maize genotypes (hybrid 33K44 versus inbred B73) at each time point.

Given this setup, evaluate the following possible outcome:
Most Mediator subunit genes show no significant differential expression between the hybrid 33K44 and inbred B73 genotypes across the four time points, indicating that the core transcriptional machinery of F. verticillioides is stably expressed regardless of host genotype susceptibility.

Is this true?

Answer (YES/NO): YES